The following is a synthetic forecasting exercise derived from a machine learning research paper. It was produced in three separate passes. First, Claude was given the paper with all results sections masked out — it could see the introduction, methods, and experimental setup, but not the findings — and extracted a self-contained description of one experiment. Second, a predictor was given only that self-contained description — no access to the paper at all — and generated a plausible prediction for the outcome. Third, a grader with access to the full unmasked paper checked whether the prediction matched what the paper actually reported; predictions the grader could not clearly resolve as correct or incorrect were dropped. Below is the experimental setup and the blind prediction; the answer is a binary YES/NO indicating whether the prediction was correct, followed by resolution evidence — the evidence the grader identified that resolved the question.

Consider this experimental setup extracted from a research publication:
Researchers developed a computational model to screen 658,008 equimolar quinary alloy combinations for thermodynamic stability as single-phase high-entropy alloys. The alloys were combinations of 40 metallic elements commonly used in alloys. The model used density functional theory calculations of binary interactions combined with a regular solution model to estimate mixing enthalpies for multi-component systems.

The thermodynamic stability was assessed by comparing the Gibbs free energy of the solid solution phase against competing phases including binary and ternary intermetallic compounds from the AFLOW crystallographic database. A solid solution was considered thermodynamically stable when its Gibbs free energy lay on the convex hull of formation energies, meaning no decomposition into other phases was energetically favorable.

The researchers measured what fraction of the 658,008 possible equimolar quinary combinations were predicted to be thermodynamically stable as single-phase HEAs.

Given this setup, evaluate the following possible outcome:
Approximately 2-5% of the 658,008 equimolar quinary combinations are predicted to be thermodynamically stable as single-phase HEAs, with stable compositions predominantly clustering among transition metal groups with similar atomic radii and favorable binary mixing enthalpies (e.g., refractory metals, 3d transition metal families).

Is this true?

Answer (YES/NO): NO